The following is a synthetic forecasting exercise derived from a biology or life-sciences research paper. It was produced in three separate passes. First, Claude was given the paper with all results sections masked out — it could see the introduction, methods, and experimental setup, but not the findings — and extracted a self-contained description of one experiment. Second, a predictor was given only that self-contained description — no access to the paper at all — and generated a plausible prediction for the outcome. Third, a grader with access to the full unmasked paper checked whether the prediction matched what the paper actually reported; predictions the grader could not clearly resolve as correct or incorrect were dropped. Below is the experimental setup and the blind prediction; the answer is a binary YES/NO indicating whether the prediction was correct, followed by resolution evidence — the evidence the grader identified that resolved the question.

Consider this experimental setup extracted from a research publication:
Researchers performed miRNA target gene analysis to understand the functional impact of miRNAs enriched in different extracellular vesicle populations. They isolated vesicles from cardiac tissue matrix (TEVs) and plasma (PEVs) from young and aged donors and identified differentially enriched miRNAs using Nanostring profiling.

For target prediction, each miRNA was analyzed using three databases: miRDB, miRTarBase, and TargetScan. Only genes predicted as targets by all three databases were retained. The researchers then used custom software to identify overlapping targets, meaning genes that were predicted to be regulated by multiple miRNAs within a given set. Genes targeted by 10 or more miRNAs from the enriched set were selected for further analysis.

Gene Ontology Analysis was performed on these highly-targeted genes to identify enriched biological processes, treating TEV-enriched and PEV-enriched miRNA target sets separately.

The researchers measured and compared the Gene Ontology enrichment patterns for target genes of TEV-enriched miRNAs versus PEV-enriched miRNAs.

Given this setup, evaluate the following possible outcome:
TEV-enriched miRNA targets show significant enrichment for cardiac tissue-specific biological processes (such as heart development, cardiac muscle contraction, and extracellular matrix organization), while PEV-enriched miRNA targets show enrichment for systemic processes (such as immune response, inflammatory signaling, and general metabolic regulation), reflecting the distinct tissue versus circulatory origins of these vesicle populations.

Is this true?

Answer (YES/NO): NO